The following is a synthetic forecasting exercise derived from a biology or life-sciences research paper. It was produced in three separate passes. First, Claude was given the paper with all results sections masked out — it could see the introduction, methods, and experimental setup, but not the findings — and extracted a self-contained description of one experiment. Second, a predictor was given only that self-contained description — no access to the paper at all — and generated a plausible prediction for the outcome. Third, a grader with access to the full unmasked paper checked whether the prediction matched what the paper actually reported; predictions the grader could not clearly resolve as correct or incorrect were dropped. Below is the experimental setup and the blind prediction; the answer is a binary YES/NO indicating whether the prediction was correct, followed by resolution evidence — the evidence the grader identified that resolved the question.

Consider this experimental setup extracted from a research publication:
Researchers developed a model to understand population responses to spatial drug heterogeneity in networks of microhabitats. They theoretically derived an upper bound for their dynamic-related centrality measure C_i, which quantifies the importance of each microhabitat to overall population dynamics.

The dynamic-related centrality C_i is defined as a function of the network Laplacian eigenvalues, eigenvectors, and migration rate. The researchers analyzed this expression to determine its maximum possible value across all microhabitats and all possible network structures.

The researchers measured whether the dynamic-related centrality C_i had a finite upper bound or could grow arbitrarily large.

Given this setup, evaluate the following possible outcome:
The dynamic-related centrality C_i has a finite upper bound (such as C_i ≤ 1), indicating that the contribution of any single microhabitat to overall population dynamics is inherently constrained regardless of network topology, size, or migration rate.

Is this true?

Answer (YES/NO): YES